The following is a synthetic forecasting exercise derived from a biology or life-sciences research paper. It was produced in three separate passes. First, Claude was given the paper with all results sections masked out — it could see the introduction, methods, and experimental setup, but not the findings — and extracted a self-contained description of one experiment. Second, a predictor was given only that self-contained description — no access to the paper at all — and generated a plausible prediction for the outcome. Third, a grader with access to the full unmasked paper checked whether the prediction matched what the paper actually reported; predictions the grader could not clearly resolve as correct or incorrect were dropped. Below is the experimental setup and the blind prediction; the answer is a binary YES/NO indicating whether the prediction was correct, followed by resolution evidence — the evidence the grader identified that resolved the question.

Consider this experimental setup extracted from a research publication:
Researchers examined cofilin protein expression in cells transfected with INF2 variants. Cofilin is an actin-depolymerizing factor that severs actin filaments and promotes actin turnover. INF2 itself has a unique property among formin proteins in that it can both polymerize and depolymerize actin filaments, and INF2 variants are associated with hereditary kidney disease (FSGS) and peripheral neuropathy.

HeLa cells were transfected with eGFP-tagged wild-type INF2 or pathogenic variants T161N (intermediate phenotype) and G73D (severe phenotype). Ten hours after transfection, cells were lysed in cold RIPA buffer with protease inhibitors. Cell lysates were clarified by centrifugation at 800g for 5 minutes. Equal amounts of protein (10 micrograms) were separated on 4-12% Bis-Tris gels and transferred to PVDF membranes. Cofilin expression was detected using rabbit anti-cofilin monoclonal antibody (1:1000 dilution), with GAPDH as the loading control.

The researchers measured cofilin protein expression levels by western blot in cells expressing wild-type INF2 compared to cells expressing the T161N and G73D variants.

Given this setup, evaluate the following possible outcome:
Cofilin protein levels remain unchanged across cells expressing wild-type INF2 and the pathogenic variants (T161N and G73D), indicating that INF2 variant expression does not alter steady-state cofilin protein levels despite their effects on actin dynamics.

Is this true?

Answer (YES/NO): YES